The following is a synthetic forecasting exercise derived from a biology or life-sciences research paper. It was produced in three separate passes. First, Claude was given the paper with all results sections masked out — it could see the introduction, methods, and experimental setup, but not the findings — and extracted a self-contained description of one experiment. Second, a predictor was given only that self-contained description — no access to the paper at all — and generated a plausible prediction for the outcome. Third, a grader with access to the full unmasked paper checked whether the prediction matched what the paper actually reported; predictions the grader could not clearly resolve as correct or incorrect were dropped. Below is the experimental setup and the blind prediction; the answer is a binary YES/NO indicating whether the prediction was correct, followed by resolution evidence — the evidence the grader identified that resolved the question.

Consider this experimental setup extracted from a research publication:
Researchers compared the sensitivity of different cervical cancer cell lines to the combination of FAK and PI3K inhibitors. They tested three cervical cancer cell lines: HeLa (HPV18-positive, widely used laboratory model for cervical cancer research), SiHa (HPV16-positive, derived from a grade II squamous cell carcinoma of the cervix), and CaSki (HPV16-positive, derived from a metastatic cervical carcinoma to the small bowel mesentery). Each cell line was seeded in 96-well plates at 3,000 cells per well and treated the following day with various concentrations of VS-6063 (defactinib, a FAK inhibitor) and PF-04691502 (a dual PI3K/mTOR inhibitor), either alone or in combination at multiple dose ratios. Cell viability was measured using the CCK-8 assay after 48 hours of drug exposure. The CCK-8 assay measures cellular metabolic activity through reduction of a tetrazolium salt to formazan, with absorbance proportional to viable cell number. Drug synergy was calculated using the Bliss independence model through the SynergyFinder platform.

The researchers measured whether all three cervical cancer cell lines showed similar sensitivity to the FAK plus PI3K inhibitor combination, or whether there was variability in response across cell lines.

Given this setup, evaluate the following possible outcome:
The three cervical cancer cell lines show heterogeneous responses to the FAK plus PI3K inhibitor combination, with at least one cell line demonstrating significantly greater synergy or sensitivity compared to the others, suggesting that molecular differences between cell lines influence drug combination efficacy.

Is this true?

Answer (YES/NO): YES